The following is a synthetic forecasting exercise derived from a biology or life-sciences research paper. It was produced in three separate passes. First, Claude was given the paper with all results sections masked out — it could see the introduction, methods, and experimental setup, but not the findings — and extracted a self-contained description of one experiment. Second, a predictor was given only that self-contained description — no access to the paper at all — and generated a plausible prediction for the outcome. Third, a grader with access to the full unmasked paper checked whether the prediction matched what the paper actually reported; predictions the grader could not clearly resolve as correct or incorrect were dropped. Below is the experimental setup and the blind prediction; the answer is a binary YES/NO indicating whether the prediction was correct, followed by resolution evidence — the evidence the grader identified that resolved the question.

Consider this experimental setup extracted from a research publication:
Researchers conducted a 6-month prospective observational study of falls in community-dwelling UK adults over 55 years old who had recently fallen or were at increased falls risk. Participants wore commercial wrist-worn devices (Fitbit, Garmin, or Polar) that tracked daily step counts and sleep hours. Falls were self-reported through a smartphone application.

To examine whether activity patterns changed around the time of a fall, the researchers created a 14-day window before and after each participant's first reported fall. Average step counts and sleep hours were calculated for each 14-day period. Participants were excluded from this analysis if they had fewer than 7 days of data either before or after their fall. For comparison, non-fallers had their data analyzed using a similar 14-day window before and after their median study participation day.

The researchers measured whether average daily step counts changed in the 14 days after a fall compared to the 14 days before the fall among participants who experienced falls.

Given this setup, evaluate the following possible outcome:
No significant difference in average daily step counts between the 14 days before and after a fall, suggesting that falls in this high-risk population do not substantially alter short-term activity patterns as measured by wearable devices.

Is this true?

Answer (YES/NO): YES